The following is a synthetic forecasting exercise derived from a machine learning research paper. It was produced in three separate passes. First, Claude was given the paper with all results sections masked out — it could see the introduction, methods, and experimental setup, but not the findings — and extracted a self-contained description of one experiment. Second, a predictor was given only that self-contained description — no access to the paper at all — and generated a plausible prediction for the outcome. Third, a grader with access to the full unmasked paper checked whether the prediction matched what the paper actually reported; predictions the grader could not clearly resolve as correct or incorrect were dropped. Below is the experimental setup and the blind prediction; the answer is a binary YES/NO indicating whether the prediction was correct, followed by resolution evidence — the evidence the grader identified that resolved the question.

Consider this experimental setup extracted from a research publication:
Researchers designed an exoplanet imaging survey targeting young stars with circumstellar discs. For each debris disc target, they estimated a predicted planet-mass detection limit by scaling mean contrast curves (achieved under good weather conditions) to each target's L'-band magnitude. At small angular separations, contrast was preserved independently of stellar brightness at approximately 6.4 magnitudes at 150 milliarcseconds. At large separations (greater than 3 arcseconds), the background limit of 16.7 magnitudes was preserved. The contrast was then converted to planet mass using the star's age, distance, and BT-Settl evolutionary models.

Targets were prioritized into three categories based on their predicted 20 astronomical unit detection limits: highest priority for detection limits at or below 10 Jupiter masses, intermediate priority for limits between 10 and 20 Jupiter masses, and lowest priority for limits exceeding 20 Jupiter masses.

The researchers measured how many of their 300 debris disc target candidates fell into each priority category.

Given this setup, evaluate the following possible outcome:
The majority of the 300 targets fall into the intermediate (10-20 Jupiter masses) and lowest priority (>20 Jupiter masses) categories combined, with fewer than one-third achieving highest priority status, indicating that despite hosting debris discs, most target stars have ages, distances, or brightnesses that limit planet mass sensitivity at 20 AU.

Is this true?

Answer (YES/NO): YES